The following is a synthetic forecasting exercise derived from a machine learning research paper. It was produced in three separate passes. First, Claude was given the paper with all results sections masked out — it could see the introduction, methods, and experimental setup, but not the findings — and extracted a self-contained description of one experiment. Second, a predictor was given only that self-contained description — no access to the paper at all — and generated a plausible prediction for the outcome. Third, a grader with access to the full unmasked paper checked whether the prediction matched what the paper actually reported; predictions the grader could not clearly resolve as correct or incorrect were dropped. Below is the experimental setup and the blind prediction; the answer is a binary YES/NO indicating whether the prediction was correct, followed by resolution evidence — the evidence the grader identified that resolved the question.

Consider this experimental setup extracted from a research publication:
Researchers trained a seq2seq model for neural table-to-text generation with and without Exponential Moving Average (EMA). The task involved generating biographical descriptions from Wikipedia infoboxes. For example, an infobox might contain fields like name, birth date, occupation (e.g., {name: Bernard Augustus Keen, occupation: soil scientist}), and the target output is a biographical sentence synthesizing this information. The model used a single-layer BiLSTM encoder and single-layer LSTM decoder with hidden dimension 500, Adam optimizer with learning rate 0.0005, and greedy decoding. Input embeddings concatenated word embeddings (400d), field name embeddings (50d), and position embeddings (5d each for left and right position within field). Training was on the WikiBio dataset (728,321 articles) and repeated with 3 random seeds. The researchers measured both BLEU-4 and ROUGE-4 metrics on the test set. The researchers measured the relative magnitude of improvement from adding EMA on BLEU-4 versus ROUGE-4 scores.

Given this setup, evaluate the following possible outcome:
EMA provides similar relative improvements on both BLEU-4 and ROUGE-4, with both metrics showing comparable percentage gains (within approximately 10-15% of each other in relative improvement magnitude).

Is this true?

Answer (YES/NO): NO